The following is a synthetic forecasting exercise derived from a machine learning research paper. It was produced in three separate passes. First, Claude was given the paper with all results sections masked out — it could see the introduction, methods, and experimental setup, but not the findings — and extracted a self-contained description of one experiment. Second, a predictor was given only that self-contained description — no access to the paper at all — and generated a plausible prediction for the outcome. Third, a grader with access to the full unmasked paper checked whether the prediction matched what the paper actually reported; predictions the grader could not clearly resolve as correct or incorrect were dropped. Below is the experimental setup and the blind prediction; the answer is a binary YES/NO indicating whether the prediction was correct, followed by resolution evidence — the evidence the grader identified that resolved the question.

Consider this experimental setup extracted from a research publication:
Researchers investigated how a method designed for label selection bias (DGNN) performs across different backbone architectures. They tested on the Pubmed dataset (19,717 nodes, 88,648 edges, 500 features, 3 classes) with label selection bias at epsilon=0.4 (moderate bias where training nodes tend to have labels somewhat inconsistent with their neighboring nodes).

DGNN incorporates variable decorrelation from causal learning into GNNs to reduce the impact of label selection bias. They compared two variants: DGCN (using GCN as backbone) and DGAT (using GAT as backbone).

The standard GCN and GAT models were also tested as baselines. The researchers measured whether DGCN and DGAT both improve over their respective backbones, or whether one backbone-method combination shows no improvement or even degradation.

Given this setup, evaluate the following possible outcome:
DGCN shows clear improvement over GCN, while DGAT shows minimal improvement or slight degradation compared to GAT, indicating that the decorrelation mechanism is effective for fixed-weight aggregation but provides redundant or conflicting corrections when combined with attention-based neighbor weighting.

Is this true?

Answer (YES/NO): NO